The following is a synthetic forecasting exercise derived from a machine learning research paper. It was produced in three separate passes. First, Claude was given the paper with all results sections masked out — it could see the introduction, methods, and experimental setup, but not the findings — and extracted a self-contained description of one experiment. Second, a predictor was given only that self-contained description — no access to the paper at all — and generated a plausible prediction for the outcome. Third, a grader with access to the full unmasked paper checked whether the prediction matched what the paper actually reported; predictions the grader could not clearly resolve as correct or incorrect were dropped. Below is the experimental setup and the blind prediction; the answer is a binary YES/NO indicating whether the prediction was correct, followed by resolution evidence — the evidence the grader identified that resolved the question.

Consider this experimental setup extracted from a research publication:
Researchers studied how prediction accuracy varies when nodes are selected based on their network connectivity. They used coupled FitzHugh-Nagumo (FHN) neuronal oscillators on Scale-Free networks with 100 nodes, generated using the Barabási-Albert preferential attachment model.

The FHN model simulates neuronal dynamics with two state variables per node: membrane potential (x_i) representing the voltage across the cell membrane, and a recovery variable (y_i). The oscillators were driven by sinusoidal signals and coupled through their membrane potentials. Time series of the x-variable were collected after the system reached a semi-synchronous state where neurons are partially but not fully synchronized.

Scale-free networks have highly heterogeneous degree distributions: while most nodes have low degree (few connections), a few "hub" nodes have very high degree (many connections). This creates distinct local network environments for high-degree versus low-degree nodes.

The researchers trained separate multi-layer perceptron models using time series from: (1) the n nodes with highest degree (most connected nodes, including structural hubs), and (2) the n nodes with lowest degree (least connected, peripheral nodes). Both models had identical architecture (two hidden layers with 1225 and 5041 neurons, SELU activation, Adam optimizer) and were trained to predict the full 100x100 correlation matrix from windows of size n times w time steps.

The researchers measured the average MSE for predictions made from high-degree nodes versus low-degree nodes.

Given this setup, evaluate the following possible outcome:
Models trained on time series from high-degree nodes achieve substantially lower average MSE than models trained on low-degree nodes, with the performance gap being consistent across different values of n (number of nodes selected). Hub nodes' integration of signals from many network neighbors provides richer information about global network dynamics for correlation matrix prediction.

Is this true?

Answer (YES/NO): NO